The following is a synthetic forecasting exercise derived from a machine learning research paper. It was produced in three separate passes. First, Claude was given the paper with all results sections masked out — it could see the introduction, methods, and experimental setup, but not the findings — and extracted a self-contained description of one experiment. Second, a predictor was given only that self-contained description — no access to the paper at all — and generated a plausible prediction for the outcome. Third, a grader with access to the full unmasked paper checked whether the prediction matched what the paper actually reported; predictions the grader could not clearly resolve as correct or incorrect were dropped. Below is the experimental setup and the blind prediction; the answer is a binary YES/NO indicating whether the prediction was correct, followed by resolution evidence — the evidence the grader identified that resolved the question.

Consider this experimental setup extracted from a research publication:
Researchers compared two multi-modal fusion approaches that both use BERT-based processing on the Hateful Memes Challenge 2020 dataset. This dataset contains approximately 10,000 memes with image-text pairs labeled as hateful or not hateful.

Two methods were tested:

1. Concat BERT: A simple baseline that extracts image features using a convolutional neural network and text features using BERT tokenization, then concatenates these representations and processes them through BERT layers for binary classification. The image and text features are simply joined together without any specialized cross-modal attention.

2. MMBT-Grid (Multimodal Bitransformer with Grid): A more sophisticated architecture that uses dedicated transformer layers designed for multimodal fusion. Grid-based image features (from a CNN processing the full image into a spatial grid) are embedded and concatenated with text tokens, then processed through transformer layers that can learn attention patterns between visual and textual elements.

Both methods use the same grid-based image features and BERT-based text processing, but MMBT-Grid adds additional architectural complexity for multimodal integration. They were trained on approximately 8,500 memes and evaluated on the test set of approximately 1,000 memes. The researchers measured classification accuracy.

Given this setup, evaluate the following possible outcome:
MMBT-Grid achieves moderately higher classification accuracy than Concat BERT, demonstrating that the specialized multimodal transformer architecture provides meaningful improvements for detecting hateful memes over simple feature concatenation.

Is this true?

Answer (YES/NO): NO